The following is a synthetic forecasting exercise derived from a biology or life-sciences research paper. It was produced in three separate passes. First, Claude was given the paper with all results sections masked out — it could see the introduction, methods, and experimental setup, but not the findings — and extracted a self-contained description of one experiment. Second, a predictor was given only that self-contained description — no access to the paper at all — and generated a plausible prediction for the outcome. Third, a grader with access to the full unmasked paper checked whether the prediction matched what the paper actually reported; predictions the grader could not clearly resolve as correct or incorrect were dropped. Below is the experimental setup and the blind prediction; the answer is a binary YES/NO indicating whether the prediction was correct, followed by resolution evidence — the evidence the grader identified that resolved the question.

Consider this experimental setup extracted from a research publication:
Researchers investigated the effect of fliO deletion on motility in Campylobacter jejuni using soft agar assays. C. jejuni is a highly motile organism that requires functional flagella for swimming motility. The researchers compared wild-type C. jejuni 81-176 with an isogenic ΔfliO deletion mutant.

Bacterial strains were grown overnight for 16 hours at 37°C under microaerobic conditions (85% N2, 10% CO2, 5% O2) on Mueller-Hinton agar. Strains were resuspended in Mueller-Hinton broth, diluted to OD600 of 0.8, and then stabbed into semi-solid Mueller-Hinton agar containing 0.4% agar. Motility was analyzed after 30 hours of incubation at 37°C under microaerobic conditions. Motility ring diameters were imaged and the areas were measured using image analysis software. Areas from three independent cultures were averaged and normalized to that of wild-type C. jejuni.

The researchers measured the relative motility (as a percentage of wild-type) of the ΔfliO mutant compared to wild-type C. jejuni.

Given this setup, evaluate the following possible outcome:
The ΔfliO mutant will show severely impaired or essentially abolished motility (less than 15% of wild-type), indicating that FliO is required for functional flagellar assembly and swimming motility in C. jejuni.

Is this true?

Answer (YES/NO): NO